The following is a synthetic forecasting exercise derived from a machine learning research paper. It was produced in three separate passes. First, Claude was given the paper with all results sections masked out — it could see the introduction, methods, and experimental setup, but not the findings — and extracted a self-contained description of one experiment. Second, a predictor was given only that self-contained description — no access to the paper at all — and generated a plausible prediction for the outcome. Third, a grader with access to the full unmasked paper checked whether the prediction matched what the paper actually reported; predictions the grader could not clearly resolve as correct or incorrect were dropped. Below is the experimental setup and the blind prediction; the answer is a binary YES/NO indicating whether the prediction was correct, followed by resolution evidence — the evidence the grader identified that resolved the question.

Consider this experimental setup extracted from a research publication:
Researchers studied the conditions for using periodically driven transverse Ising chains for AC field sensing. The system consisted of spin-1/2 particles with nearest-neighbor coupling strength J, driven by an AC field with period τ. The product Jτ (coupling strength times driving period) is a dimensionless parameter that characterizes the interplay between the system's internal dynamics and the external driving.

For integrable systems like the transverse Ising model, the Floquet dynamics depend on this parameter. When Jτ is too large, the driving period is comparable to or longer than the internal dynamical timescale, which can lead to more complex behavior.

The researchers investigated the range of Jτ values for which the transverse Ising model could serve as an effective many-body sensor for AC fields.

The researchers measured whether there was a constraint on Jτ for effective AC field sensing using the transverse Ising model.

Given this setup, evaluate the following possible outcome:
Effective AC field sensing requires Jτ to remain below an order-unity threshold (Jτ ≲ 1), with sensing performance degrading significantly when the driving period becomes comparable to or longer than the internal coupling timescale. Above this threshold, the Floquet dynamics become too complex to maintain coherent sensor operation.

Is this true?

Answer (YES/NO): YES